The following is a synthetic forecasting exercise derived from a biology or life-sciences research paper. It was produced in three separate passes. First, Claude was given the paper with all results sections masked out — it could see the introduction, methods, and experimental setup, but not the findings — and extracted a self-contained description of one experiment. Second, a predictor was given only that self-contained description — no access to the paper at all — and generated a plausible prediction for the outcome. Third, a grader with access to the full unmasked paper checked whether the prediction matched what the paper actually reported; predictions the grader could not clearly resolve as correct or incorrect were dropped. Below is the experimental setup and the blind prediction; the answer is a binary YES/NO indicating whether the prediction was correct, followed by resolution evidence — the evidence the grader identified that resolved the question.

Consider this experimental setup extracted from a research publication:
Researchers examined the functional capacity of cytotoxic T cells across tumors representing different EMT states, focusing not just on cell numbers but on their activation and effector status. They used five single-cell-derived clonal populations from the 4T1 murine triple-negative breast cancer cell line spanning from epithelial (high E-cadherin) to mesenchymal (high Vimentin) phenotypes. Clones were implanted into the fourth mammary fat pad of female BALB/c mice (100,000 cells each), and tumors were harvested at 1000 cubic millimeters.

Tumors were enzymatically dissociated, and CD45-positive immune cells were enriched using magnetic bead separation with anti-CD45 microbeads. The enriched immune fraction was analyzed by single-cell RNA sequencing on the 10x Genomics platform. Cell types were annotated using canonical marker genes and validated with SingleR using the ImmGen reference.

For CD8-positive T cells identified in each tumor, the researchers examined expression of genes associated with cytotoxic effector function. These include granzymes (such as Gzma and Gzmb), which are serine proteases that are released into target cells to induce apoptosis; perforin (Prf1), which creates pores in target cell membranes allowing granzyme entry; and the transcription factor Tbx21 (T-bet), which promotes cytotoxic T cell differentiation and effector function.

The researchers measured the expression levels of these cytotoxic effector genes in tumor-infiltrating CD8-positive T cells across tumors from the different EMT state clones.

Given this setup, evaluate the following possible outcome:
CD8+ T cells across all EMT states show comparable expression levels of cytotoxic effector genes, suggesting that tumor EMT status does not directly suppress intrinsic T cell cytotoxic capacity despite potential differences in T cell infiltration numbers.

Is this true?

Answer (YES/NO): NO